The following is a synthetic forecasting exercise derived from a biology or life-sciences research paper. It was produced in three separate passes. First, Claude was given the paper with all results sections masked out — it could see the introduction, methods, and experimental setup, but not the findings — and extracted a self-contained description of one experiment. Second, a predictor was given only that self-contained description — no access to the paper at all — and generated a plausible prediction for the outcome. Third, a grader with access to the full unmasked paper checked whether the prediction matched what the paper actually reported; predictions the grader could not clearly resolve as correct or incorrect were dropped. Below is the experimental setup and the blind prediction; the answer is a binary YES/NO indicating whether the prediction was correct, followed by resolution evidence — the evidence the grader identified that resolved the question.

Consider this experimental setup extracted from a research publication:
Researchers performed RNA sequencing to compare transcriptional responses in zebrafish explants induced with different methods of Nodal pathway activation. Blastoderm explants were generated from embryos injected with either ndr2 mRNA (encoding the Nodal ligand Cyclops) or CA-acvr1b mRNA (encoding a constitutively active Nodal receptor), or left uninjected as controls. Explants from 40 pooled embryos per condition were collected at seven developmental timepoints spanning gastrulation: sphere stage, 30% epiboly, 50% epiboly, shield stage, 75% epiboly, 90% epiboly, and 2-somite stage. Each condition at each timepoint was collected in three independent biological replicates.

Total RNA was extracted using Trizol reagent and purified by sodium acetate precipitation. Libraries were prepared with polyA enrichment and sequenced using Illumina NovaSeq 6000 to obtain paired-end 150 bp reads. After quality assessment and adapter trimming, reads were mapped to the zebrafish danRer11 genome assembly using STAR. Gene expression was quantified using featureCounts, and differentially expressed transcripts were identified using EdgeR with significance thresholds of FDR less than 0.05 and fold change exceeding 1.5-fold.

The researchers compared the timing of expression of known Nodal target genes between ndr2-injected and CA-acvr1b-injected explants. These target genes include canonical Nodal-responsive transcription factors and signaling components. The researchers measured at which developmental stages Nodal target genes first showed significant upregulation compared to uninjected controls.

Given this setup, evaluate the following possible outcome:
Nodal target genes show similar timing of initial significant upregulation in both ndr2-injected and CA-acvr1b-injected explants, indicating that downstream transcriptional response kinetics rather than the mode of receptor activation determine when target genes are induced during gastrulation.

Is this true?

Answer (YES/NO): NO